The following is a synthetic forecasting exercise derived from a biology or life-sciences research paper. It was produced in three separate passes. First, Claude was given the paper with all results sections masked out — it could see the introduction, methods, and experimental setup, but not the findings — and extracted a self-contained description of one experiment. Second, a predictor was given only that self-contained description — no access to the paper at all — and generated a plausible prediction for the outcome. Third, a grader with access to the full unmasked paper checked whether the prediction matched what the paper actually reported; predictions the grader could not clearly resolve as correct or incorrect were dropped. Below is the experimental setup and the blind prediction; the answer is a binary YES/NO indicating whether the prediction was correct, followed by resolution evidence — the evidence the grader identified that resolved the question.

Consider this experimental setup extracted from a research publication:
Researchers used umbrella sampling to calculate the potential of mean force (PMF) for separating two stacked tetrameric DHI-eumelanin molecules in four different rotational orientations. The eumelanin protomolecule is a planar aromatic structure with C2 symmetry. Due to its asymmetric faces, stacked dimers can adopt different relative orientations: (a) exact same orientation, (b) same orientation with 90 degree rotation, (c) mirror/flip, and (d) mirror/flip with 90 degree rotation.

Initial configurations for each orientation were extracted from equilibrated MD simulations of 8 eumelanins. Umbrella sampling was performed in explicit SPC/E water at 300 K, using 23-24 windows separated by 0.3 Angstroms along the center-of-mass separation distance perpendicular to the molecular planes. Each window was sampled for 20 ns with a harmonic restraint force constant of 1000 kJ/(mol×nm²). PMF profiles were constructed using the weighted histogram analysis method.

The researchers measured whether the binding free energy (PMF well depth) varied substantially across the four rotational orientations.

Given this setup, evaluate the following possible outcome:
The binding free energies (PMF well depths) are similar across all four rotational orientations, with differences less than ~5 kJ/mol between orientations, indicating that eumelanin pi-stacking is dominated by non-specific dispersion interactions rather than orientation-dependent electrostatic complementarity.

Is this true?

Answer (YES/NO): NO